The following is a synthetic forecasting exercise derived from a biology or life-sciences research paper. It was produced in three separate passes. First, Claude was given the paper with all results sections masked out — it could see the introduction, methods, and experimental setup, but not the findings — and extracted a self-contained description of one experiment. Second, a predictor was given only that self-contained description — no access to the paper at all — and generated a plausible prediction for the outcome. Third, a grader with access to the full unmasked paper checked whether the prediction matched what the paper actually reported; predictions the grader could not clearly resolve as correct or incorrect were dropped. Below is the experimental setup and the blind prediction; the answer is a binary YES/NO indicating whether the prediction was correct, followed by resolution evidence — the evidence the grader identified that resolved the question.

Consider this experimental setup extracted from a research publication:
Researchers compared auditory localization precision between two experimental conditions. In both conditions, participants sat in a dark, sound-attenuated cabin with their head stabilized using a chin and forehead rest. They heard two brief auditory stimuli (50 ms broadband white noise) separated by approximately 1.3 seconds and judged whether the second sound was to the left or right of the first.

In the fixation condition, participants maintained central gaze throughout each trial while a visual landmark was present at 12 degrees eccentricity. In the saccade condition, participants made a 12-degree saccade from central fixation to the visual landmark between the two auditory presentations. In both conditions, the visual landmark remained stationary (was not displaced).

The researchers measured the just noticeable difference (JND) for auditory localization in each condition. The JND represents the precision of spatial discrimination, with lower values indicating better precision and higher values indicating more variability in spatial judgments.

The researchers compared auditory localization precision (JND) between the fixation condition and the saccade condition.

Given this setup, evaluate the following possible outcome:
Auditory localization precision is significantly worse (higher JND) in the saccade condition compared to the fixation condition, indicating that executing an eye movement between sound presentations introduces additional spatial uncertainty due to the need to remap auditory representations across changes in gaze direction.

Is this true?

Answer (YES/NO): NO